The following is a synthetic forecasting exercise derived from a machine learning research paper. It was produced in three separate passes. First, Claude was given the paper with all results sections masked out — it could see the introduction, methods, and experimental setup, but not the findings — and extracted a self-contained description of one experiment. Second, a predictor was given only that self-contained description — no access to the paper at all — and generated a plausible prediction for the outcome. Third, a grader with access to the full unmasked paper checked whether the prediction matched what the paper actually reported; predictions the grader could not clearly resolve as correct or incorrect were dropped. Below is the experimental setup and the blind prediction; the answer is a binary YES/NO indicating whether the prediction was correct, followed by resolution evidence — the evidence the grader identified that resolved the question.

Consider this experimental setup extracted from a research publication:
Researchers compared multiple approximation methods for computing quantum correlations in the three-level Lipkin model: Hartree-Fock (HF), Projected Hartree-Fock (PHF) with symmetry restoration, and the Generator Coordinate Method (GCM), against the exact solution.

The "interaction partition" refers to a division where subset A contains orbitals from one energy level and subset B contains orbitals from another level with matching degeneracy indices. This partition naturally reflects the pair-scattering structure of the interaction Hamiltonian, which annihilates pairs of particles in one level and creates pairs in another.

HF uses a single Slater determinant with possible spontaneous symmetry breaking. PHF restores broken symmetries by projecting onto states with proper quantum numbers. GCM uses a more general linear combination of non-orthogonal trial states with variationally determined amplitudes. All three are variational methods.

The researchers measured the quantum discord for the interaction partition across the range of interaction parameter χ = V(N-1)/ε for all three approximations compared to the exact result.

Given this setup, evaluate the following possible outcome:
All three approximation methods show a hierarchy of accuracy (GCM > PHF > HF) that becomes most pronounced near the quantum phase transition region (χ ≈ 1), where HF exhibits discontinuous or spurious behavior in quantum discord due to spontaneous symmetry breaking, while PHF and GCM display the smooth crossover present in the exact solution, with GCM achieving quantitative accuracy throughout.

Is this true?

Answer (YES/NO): NO